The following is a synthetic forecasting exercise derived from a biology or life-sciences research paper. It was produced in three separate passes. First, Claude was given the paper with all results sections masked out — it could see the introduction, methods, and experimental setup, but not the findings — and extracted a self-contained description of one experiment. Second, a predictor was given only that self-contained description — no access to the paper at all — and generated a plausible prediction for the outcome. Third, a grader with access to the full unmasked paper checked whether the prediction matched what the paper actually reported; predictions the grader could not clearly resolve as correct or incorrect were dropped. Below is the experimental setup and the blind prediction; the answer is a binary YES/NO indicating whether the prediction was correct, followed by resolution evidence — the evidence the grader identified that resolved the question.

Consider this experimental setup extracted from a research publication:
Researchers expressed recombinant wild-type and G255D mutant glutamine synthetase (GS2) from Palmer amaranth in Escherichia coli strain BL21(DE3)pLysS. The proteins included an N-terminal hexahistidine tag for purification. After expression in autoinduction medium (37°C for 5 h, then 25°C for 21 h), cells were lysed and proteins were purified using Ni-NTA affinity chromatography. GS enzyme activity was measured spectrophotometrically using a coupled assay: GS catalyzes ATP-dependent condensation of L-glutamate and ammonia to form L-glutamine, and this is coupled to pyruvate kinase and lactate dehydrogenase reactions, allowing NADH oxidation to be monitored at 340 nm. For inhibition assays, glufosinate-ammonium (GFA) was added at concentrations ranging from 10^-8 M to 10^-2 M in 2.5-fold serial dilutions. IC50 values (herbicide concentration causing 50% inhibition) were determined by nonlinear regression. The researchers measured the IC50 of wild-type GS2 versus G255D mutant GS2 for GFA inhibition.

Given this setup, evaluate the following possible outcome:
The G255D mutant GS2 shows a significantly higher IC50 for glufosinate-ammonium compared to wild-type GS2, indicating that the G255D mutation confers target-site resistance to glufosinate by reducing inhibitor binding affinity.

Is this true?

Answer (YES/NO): YES